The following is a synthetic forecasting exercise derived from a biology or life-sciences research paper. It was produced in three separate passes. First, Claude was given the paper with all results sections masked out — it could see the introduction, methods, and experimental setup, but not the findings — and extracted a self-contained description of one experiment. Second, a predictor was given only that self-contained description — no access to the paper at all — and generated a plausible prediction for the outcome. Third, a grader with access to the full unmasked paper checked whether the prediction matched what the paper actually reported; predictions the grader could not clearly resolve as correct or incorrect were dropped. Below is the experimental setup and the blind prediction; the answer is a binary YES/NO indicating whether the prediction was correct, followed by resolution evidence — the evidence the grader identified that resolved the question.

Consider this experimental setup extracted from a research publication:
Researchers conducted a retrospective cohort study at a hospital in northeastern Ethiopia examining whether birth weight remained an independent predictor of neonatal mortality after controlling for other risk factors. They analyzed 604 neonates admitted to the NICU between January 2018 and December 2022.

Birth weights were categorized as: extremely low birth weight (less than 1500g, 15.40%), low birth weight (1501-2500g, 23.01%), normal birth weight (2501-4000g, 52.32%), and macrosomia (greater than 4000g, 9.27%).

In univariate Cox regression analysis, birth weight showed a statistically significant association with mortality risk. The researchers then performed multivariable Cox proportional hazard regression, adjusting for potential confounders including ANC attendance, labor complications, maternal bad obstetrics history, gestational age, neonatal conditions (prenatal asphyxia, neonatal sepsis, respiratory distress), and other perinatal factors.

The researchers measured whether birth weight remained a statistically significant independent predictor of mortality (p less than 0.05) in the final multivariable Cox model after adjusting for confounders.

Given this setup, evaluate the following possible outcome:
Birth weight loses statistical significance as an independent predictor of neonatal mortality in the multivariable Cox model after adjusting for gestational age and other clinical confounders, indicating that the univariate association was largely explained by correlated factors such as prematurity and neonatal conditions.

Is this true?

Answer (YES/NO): YES